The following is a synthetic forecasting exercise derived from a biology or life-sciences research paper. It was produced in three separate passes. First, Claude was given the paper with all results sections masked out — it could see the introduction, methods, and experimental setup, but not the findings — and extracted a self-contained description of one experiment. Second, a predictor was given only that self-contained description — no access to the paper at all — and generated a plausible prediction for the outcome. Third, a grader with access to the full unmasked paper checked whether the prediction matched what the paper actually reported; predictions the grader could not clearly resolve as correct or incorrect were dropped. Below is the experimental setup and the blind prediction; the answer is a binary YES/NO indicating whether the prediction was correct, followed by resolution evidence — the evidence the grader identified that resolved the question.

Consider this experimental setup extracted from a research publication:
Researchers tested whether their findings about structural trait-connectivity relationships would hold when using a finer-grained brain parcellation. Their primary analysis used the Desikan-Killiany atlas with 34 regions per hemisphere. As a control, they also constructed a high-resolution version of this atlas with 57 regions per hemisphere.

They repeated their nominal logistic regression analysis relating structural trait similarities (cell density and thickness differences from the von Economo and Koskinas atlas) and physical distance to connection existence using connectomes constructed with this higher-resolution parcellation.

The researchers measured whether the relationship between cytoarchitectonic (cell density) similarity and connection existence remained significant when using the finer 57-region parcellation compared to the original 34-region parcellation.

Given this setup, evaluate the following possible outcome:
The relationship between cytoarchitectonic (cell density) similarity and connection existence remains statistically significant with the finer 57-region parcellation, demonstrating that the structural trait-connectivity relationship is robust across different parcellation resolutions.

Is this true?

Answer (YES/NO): YES